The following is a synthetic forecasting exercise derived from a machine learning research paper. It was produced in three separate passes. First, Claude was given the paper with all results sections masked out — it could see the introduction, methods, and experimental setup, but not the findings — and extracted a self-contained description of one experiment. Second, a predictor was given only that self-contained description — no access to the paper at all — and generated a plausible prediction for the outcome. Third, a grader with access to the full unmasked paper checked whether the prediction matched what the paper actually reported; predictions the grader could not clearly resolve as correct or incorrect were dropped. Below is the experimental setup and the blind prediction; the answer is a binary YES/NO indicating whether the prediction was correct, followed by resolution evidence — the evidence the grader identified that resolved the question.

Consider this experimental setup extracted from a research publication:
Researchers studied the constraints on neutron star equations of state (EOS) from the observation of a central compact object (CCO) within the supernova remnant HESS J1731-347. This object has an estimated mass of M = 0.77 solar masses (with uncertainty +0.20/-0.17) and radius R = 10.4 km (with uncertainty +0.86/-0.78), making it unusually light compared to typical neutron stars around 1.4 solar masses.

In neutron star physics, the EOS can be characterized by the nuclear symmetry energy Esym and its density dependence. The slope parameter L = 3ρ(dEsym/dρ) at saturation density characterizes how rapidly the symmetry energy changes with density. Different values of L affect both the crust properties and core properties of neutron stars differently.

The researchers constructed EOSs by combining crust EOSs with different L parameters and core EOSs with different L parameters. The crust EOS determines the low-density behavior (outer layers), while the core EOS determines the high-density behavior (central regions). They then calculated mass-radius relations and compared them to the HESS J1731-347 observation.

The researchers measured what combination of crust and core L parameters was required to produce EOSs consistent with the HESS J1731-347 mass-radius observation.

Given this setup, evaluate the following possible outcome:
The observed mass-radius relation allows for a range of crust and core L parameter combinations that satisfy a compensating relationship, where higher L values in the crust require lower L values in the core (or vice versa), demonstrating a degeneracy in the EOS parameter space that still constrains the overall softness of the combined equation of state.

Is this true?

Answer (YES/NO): NO